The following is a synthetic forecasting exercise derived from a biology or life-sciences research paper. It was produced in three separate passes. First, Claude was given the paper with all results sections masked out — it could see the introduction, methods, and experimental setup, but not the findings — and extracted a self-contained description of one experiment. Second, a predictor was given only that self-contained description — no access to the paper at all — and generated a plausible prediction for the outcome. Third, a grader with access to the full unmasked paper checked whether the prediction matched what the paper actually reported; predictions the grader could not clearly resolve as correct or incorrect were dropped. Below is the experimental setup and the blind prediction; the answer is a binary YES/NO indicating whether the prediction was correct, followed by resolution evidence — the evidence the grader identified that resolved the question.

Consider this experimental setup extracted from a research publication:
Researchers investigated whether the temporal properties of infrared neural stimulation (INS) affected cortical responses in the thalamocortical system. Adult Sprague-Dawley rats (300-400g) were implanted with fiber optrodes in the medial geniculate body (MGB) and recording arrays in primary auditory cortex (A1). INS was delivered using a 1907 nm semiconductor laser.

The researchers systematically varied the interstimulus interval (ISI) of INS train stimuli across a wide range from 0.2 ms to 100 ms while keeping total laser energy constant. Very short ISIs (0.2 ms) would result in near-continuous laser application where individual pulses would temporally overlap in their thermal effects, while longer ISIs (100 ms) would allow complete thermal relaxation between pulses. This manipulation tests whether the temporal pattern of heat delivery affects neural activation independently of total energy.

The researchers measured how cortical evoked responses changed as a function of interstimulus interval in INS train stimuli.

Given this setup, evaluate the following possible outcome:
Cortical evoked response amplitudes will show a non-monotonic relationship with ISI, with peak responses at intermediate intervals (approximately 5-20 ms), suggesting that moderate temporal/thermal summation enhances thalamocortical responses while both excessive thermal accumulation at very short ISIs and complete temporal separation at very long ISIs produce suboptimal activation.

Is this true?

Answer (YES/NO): NO